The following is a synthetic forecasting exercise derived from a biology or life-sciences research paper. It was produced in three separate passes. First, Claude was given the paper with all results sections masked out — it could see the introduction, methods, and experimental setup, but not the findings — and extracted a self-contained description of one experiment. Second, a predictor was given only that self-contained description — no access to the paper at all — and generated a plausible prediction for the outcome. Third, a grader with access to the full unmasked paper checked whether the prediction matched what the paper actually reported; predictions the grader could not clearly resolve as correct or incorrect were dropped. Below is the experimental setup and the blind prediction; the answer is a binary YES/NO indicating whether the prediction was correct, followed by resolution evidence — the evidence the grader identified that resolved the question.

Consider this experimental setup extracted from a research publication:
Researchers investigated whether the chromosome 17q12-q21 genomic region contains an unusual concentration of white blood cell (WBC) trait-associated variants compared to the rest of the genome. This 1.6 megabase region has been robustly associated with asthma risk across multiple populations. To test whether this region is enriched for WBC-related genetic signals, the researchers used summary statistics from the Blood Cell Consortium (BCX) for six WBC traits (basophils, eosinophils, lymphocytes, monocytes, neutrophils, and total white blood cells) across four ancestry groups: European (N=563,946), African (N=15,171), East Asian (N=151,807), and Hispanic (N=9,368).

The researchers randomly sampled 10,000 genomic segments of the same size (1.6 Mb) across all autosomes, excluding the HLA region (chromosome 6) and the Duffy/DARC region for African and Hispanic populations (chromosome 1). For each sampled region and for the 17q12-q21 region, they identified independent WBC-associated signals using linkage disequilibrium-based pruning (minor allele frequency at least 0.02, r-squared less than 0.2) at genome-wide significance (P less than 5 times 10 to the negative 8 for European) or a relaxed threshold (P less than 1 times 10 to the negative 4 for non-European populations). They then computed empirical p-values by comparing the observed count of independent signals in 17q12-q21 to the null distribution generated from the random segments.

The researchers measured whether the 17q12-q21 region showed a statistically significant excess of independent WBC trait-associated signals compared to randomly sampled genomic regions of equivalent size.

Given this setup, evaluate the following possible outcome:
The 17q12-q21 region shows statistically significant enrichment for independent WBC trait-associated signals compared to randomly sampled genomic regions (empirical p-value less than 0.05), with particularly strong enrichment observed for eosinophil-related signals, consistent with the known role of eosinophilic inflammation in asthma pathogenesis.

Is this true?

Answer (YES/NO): NO